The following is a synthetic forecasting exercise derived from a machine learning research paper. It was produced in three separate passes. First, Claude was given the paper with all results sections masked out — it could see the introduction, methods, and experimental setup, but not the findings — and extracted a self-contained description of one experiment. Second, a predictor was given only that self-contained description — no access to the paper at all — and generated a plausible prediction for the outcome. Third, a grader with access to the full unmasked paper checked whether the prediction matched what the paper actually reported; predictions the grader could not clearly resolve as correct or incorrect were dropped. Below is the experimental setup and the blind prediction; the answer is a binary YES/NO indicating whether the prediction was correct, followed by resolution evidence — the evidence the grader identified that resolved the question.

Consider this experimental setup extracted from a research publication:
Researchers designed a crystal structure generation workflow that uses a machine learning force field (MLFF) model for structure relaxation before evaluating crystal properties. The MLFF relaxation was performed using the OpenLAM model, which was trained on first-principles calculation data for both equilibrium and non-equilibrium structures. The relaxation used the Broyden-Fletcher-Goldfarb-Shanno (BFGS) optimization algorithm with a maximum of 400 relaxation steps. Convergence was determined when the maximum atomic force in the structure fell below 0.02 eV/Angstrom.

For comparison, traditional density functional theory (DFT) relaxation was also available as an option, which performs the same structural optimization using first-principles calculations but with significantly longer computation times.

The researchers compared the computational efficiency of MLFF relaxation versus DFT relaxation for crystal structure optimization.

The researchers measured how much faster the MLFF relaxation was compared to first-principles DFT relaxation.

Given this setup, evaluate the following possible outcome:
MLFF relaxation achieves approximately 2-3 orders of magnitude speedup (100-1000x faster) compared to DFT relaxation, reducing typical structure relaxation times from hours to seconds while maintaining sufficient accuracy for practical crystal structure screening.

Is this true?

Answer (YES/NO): YES